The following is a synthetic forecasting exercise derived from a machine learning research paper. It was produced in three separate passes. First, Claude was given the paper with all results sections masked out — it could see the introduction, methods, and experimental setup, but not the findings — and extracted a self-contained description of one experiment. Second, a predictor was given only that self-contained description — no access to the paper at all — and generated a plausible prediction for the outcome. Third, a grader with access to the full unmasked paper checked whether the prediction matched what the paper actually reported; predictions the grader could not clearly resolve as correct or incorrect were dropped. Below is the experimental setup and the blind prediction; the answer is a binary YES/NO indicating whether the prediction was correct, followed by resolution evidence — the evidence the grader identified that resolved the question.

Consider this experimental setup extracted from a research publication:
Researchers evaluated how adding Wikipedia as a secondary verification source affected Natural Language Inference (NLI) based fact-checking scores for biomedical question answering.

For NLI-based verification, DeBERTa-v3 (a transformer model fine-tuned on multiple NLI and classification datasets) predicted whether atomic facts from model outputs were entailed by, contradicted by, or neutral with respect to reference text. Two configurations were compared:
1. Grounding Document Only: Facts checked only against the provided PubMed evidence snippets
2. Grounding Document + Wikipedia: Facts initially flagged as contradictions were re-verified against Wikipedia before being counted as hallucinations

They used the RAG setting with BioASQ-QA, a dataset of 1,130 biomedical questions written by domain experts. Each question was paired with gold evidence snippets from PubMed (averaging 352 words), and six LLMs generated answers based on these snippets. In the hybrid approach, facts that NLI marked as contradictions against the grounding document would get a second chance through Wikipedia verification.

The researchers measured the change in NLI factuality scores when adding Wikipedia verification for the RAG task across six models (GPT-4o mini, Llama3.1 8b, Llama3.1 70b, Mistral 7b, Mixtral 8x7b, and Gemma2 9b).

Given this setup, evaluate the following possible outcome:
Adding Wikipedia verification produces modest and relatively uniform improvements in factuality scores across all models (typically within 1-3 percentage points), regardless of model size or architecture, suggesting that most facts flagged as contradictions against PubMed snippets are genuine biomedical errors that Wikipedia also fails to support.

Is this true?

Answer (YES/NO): NO